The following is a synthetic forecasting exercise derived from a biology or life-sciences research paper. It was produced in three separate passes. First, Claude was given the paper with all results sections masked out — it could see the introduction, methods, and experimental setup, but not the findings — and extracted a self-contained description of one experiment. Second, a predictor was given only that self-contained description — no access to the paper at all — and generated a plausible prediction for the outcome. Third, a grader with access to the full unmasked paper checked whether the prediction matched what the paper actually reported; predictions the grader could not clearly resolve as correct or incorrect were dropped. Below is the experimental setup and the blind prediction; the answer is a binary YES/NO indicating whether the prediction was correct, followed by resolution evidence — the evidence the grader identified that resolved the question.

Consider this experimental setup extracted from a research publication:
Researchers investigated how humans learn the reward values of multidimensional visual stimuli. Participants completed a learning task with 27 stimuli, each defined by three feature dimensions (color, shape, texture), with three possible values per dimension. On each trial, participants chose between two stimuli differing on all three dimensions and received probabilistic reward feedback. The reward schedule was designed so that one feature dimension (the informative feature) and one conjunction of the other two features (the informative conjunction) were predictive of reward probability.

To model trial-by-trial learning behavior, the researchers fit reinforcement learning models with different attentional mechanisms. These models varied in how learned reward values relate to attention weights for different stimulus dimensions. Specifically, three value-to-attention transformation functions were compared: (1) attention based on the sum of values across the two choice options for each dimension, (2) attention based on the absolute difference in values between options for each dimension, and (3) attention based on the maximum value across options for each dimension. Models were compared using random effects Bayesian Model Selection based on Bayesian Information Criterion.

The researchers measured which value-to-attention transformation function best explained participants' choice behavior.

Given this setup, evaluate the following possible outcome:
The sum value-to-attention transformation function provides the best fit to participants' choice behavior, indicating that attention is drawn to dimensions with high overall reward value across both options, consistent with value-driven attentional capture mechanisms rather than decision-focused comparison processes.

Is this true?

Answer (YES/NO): NO